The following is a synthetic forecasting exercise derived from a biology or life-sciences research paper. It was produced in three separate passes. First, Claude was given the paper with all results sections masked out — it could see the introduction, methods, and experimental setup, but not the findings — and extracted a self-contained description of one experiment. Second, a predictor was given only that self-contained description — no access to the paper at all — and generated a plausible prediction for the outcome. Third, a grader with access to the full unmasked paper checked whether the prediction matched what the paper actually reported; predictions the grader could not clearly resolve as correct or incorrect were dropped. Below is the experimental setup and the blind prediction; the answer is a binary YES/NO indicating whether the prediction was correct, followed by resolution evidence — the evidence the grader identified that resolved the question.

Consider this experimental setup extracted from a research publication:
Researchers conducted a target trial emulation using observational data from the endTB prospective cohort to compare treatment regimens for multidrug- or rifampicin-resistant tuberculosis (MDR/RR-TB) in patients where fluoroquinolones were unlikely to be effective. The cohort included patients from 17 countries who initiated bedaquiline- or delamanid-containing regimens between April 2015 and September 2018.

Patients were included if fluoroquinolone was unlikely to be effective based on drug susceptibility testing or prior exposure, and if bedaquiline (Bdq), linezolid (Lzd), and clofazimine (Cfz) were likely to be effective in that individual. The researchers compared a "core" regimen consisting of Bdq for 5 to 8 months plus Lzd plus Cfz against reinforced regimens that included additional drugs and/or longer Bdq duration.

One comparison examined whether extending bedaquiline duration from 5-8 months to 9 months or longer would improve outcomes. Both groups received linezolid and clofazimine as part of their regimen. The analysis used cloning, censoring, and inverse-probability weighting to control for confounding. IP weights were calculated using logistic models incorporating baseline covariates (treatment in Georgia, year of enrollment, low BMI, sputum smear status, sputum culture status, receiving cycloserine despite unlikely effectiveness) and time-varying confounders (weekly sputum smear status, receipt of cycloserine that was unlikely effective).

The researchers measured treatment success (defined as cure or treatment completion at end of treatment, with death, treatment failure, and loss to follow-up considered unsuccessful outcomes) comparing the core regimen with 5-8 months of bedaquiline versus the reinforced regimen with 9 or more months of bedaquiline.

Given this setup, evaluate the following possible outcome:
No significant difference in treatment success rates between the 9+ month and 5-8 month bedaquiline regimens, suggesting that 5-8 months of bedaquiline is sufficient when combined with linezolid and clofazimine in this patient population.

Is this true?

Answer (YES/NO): YES